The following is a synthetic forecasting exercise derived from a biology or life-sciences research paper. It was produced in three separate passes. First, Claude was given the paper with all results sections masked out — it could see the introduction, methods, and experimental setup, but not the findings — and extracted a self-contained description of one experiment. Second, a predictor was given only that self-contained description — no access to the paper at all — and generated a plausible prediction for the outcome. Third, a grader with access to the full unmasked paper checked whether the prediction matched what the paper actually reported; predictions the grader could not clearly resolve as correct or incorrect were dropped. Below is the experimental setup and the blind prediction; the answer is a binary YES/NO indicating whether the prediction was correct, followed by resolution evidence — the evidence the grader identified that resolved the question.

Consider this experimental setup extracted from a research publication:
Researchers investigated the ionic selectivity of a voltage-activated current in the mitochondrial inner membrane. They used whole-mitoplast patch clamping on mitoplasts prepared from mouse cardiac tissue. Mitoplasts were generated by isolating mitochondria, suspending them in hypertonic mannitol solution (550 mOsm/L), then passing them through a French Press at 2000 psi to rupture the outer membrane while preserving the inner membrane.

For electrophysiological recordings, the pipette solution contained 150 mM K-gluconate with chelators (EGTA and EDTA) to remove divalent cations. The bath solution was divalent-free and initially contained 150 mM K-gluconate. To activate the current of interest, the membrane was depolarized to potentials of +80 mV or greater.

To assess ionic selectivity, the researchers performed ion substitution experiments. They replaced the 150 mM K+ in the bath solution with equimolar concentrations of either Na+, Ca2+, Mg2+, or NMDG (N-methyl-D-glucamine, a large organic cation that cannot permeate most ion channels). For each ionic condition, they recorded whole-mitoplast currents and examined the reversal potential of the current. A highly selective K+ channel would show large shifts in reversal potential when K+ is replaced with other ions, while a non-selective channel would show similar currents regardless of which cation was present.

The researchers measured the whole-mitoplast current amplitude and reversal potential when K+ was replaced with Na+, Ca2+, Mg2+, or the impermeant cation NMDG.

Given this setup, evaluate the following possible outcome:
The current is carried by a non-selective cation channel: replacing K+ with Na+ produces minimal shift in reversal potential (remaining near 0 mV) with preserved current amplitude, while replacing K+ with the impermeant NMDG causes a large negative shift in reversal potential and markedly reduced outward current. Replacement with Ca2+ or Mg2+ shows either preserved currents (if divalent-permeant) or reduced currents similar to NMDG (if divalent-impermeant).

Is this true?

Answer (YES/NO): NO